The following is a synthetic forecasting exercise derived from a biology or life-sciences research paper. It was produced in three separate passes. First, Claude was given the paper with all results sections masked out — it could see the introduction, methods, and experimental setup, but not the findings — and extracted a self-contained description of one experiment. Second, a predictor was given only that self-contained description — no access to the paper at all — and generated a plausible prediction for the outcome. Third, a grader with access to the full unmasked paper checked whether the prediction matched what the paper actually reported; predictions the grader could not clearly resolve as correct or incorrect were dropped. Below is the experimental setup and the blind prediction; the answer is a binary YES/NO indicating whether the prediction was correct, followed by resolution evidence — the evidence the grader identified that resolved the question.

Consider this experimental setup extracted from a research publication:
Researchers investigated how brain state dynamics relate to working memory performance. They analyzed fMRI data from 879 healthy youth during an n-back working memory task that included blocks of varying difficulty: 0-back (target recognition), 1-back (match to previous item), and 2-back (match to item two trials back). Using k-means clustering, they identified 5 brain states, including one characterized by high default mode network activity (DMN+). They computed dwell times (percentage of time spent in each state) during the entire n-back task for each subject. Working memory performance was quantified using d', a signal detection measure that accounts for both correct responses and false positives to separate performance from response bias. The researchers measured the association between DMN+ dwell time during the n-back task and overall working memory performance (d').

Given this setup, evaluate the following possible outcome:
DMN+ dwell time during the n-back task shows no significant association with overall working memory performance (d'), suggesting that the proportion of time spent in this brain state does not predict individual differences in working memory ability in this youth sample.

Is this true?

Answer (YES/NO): YES